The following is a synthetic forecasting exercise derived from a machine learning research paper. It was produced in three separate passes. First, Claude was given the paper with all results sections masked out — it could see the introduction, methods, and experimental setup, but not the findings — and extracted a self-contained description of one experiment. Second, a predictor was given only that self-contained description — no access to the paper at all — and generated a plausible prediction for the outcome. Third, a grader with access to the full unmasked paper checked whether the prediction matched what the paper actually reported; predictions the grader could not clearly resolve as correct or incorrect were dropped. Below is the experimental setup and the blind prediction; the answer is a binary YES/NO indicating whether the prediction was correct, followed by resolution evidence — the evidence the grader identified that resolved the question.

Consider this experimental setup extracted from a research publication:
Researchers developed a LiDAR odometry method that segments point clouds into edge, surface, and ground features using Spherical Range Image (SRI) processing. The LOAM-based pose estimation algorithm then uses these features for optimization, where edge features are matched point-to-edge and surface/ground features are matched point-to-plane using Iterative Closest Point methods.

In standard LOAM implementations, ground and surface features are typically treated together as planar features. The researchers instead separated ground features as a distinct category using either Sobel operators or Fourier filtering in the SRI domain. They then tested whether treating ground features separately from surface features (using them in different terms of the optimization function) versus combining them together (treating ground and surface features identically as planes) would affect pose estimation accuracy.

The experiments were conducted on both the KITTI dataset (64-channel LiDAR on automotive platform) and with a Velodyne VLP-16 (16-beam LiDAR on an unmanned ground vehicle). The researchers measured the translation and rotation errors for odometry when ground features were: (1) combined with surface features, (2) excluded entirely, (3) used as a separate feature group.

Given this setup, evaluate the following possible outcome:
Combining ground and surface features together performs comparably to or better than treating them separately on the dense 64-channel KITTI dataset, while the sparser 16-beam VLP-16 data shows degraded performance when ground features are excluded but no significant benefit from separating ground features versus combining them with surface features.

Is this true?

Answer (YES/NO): NO